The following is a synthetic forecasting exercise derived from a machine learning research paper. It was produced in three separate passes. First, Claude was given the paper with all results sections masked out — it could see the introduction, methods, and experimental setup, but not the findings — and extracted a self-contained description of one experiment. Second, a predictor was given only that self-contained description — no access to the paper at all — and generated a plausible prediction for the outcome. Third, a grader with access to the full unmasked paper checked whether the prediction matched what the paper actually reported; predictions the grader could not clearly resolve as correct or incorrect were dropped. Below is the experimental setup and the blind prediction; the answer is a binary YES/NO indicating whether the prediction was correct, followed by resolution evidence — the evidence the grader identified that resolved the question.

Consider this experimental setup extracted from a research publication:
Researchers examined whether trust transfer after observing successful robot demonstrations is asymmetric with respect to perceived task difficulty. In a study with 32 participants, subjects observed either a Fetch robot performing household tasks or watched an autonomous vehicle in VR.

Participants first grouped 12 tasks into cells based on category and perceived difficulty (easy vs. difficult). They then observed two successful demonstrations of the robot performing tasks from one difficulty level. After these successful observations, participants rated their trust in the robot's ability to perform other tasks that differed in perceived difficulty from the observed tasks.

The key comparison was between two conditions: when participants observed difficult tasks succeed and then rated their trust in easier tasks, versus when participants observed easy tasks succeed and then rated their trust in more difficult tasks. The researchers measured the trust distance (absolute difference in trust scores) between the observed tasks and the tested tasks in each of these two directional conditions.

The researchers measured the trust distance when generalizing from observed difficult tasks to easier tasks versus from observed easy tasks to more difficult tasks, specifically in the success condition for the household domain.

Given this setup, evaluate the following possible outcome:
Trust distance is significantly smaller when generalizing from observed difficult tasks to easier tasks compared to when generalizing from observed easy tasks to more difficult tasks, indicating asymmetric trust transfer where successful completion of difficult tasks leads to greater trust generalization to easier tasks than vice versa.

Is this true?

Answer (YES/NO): YES